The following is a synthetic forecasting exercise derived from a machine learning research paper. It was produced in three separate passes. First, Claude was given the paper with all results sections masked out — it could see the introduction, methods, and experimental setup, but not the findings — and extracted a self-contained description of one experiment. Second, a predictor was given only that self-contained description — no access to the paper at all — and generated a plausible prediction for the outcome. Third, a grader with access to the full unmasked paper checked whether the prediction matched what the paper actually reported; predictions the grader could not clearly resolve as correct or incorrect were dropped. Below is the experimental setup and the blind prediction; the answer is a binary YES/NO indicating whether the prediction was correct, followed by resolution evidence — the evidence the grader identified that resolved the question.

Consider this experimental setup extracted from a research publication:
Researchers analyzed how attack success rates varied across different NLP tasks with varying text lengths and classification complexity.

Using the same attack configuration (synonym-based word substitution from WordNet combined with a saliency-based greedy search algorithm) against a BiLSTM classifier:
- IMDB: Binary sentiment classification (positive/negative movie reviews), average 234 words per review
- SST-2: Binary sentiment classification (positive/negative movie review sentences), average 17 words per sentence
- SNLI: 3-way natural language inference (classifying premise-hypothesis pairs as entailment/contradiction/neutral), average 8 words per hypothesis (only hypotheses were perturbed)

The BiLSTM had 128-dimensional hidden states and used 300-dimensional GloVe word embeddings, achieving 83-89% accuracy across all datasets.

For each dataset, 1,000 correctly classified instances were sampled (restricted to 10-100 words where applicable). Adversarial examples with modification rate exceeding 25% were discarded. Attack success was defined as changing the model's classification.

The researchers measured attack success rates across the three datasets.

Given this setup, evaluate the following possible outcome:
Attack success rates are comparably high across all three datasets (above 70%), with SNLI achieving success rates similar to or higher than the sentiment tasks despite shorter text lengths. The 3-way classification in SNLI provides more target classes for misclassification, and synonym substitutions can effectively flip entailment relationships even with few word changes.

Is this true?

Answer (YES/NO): NO